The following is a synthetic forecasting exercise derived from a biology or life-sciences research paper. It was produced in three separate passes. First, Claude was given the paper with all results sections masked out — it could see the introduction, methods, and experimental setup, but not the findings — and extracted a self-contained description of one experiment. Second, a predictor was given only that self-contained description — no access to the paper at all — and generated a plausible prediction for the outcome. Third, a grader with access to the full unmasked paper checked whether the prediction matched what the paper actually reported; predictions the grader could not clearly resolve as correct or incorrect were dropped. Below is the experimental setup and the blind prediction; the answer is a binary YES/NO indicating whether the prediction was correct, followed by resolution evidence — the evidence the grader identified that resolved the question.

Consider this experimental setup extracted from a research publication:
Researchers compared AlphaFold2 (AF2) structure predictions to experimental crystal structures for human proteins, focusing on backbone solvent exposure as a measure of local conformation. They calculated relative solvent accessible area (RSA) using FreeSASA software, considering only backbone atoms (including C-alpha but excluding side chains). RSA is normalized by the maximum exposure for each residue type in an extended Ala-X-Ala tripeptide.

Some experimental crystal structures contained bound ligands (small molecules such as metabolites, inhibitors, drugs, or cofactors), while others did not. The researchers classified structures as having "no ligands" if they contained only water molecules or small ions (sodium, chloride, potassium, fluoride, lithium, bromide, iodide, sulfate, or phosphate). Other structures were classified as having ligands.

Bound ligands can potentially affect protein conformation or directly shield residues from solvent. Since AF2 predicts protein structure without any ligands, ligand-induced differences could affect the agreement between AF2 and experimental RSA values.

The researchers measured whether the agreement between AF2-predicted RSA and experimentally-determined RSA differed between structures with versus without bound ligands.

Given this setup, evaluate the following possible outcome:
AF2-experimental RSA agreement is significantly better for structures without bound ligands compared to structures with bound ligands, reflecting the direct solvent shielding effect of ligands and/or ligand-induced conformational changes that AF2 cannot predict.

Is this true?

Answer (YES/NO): NO